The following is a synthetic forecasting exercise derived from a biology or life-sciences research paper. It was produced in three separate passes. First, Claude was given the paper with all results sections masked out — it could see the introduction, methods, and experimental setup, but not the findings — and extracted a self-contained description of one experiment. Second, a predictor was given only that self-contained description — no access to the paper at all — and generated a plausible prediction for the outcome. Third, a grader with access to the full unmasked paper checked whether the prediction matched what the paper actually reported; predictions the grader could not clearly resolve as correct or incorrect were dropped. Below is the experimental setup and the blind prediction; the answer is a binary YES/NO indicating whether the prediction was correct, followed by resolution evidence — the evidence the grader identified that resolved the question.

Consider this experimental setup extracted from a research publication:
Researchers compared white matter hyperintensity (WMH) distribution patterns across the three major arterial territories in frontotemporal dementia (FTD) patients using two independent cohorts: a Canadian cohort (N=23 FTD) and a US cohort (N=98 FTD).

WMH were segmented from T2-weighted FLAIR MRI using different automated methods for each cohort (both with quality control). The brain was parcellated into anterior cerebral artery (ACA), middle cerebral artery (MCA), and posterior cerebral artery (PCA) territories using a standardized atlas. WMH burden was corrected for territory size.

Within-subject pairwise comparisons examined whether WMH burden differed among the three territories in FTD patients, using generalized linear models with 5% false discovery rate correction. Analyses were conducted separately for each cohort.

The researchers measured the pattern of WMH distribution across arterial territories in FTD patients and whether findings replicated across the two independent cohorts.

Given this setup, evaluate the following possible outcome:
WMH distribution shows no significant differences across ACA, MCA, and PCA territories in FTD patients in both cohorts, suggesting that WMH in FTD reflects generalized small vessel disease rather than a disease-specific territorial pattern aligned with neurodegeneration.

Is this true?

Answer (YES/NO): NO